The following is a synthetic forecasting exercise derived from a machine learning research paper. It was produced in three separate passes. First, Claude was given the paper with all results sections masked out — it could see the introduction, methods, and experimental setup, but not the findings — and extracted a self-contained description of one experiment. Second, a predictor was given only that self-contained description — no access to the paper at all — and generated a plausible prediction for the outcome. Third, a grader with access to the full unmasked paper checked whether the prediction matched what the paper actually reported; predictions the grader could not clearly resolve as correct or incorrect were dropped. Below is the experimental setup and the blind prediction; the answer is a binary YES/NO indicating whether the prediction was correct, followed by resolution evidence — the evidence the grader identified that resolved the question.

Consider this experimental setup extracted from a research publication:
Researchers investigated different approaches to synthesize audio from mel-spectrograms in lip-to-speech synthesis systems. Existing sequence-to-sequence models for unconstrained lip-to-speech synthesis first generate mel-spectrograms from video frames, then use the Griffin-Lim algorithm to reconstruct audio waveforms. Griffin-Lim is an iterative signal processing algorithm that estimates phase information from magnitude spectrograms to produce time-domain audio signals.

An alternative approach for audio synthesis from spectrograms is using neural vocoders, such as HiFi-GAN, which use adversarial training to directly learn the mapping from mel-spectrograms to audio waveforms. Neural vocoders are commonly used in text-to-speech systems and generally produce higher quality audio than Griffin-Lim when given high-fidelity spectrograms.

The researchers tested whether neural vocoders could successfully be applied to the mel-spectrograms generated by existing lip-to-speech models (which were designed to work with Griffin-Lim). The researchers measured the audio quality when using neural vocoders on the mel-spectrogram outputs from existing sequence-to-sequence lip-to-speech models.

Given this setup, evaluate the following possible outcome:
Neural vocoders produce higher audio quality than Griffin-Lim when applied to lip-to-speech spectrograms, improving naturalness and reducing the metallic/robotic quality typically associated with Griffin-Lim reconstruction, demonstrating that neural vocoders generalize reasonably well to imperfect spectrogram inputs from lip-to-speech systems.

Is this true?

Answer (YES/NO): NO